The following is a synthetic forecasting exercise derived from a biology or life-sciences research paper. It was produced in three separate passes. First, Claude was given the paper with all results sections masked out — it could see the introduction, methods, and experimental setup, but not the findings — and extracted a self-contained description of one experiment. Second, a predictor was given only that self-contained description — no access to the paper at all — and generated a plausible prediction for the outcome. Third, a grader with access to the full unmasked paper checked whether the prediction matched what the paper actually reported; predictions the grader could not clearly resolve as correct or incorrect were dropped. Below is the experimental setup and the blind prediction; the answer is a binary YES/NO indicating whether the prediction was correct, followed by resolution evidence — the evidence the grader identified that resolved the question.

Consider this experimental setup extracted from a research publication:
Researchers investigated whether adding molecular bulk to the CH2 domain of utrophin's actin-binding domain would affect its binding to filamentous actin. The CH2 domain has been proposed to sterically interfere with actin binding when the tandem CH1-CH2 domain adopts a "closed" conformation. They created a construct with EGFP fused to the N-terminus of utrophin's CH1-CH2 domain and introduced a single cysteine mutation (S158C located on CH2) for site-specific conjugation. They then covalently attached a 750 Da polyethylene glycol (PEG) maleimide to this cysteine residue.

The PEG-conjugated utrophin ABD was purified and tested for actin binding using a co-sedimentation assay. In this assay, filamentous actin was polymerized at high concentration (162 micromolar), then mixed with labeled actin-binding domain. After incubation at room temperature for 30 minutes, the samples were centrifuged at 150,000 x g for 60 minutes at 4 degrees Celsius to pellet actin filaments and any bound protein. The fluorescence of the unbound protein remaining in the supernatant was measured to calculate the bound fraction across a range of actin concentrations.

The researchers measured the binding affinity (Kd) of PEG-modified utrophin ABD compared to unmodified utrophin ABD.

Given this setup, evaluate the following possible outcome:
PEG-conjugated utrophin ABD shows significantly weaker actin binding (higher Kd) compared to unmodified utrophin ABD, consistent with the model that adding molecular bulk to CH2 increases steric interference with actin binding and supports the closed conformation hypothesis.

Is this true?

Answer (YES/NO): YES